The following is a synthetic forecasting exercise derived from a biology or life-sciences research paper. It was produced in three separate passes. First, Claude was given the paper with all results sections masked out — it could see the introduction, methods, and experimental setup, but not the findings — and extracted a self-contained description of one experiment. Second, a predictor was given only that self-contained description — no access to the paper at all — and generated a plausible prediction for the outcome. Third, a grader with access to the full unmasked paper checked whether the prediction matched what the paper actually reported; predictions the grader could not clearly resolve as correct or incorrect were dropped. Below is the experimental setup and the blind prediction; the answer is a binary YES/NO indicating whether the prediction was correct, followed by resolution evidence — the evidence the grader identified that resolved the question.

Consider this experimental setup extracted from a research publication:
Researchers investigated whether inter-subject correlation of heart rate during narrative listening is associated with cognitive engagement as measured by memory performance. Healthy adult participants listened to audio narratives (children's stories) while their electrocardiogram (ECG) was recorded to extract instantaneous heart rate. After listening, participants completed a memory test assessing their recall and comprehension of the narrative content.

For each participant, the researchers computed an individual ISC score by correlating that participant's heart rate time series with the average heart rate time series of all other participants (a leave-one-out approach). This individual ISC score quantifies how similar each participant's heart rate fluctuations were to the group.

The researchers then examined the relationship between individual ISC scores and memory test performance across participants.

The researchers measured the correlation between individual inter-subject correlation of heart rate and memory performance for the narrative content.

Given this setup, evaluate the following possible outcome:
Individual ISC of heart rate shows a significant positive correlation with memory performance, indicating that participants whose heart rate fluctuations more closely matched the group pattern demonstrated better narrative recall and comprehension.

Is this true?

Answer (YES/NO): YES